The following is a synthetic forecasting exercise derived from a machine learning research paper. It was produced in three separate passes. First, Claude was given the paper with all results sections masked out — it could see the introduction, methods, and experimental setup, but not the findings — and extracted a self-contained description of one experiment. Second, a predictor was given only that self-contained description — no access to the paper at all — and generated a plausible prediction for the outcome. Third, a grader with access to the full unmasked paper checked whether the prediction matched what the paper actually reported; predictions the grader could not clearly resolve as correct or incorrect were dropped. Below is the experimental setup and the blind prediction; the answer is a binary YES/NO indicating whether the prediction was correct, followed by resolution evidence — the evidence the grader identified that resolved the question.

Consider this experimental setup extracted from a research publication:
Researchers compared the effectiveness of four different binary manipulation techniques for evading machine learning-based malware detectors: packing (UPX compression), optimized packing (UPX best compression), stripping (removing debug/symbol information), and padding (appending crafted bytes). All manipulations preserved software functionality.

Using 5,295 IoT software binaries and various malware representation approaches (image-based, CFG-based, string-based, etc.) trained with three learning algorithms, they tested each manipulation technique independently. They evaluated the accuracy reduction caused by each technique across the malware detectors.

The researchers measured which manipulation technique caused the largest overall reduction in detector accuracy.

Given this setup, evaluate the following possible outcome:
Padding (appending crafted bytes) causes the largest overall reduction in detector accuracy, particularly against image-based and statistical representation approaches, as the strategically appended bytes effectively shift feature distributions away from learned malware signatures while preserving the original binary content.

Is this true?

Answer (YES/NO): NO